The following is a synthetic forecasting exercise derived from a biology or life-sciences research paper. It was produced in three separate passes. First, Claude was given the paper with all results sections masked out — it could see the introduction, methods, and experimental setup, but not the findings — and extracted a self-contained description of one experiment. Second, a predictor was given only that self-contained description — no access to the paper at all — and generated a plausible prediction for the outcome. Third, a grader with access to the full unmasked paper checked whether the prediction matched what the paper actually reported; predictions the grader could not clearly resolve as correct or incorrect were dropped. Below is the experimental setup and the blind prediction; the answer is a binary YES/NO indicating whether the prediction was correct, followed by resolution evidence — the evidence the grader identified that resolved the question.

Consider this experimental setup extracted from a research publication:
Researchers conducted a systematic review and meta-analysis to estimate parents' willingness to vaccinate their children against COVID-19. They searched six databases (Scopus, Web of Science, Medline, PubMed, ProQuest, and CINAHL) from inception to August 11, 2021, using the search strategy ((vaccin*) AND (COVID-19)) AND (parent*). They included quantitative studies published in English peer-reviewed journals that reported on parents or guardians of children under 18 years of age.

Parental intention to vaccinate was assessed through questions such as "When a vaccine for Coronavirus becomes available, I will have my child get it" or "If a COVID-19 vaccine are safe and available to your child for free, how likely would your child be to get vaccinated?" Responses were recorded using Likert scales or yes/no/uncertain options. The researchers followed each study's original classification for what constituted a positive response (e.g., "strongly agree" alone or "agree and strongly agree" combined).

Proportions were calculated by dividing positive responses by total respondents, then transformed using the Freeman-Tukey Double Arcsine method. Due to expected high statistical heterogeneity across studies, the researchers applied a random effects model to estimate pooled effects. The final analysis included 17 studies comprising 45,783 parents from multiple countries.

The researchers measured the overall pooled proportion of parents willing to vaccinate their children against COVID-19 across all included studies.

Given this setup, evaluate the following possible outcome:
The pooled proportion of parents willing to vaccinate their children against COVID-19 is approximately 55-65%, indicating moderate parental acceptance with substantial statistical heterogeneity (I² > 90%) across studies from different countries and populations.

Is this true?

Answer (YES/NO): YES